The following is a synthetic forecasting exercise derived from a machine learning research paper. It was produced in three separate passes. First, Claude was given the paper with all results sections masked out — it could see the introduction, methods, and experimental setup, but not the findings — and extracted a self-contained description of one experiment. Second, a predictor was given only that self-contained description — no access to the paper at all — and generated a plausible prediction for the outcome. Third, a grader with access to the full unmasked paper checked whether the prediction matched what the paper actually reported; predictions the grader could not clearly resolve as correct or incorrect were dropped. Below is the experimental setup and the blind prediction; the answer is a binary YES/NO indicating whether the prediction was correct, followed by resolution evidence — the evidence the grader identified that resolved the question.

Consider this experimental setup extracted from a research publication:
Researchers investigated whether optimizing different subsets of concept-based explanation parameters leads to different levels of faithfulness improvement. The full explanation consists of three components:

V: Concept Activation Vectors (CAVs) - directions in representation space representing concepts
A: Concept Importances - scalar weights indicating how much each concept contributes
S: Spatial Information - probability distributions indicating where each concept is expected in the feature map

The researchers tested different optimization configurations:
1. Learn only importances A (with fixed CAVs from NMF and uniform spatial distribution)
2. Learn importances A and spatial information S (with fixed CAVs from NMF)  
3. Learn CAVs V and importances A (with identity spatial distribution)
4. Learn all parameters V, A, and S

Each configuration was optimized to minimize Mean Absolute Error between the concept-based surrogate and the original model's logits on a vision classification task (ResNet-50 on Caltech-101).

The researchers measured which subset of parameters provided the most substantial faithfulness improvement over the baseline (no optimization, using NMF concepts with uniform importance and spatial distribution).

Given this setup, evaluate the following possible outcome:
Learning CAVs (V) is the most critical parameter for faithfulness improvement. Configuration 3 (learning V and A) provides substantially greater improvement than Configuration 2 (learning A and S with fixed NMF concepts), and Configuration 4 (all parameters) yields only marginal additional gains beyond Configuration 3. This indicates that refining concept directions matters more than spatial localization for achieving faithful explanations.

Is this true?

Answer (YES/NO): NO